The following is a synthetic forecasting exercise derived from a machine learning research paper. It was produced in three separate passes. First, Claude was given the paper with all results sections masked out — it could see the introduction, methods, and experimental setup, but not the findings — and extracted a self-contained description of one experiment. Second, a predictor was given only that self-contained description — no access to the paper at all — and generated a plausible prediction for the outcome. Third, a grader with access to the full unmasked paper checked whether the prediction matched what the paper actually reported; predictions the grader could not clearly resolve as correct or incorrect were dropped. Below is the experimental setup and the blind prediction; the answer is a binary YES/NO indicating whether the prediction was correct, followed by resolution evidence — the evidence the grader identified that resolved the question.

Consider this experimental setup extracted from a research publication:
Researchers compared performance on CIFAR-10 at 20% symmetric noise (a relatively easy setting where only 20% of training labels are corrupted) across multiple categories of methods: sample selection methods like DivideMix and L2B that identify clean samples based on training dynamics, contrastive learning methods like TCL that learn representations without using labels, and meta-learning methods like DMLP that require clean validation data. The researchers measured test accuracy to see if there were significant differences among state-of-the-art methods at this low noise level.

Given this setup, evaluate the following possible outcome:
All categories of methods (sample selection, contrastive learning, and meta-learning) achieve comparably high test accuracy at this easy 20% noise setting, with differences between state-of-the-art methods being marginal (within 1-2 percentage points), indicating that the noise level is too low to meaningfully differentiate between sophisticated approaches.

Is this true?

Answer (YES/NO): YES